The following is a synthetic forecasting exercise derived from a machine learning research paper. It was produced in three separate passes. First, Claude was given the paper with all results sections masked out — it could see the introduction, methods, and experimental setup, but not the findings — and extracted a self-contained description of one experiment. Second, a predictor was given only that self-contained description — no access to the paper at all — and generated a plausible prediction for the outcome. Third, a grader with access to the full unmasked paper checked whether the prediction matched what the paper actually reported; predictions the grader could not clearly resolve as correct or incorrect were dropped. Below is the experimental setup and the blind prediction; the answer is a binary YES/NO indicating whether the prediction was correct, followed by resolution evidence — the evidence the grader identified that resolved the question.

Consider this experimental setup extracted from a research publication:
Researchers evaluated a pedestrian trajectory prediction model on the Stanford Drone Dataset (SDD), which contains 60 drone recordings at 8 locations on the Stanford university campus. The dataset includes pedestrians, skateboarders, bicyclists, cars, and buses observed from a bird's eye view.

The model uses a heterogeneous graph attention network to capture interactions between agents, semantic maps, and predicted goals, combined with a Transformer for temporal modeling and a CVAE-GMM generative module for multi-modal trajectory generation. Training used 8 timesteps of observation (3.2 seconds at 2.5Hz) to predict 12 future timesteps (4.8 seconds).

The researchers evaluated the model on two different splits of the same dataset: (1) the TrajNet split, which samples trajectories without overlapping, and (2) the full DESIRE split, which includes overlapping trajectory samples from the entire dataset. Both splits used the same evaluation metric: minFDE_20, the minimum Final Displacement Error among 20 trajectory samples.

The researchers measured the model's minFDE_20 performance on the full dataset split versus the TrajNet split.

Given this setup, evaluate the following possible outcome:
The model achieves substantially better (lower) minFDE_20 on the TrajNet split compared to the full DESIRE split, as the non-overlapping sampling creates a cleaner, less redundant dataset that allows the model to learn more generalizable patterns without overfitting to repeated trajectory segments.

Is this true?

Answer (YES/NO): NO